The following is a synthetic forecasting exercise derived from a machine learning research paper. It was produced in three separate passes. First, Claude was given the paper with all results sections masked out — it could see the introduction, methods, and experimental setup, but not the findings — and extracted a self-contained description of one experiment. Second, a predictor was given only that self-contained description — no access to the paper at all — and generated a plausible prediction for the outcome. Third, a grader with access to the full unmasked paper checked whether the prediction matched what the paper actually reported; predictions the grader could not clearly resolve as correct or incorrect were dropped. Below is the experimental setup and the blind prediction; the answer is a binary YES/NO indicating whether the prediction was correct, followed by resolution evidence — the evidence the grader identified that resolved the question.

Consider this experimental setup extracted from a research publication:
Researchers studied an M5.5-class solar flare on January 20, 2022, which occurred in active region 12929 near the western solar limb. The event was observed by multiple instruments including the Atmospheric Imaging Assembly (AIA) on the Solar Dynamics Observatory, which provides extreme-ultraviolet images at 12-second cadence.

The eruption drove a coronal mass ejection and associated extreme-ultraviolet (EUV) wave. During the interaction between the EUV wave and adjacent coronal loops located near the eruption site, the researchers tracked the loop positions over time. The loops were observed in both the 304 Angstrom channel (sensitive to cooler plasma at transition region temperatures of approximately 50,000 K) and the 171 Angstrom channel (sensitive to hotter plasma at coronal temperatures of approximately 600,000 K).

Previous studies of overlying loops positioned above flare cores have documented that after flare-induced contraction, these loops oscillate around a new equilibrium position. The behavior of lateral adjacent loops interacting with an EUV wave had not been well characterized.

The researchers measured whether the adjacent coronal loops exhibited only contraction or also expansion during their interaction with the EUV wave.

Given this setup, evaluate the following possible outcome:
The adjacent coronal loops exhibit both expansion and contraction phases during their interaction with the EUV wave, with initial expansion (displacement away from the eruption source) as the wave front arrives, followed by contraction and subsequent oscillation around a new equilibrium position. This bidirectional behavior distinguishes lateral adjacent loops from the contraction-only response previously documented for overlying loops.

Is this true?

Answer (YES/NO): NO